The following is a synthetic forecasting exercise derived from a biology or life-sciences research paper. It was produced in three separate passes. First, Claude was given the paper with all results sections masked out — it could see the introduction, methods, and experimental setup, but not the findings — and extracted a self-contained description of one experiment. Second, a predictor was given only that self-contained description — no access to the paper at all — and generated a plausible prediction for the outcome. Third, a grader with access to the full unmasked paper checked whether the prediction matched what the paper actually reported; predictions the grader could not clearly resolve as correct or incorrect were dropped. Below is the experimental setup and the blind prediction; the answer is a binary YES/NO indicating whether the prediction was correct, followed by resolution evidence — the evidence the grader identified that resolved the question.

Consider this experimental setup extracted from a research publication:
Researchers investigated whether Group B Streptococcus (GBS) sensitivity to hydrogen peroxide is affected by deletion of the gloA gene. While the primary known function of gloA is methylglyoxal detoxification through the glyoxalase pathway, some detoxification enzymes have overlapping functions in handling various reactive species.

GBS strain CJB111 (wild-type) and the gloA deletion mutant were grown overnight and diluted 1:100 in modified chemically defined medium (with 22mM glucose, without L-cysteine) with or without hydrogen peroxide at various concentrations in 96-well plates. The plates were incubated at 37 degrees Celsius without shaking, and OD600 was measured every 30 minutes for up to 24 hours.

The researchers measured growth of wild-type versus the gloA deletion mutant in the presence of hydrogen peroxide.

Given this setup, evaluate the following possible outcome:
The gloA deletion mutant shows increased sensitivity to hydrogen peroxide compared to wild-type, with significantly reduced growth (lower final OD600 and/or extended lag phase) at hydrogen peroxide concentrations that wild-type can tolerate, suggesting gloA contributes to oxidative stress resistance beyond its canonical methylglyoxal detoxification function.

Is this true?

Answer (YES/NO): NO